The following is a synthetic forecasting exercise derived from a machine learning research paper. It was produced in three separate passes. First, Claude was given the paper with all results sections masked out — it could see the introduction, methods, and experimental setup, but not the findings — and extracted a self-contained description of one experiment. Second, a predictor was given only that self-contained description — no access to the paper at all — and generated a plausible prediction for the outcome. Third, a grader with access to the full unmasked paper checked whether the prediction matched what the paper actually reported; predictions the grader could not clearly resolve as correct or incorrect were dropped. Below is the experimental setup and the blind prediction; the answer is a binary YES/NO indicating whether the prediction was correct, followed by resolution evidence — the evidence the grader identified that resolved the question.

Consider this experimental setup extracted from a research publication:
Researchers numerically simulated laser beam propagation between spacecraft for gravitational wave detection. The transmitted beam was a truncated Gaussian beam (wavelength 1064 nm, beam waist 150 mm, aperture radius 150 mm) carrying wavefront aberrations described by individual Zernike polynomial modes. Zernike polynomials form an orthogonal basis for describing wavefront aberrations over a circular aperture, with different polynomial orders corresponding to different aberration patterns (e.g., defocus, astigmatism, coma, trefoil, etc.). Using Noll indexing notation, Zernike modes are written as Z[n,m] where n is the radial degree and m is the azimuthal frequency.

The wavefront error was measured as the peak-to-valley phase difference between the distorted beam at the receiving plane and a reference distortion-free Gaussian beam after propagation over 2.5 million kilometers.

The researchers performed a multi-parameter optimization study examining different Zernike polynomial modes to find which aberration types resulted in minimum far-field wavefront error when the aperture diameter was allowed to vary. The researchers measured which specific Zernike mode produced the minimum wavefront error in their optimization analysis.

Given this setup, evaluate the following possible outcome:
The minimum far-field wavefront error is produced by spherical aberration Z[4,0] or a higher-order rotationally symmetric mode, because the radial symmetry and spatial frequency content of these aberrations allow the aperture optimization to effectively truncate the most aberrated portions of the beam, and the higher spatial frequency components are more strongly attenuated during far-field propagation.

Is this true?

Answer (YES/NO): NO